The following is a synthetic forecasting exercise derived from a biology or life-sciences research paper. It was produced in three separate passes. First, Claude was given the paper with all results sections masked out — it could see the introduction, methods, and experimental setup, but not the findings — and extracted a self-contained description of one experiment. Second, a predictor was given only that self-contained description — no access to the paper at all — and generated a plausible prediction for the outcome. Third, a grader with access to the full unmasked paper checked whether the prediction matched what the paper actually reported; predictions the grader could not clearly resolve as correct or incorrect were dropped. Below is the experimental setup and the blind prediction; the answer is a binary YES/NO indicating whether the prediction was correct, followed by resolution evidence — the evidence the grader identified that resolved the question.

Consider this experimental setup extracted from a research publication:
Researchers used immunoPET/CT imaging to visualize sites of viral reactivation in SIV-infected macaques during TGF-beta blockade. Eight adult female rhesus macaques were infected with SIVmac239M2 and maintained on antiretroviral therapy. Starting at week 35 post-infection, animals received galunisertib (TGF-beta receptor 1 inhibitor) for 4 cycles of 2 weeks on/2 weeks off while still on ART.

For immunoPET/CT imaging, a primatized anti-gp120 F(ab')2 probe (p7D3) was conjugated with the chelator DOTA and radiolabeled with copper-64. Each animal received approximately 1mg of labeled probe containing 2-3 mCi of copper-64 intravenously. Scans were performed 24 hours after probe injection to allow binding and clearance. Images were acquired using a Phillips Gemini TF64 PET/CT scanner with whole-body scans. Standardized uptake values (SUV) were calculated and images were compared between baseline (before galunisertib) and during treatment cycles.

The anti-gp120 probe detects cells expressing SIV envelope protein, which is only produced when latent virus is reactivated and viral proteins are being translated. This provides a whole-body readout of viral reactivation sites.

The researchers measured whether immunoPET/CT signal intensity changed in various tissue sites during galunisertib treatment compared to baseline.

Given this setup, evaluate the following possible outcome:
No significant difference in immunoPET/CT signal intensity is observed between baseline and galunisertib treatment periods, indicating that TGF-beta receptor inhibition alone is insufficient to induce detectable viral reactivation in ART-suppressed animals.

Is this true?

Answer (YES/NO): NO